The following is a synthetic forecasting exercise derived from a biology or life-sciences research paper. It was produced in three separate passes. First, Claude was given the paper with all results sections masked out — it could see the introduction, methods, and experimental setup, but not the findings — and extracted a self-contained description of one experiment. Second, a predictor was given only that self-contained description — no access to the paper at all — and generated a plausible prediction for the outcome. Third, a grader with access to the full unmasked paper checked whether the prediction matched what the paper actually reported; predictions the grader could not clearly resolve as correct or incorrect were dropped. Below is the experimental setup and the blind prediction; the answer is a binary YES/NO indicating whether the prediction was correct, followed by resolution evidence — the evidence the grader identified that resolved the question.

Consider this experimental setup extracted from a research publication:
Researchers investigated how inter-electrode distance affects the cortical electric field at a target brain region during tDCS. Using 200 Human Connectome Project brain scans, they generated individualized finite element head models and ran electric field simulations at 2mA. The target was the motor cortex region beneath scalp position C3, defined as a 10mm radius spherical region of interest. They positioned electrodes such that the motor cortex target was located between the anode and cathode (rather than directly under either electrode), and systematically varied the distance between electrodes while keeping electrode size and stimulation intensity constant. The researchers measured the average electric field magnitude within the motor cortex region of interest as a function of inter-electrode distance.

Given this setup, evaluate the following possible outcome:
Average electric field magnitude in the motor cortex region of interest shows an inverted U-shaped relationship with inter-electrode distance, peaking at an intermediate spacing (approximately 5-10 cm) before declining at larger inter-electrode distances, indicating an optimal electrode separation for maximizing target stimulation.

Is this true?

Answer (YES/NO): YES